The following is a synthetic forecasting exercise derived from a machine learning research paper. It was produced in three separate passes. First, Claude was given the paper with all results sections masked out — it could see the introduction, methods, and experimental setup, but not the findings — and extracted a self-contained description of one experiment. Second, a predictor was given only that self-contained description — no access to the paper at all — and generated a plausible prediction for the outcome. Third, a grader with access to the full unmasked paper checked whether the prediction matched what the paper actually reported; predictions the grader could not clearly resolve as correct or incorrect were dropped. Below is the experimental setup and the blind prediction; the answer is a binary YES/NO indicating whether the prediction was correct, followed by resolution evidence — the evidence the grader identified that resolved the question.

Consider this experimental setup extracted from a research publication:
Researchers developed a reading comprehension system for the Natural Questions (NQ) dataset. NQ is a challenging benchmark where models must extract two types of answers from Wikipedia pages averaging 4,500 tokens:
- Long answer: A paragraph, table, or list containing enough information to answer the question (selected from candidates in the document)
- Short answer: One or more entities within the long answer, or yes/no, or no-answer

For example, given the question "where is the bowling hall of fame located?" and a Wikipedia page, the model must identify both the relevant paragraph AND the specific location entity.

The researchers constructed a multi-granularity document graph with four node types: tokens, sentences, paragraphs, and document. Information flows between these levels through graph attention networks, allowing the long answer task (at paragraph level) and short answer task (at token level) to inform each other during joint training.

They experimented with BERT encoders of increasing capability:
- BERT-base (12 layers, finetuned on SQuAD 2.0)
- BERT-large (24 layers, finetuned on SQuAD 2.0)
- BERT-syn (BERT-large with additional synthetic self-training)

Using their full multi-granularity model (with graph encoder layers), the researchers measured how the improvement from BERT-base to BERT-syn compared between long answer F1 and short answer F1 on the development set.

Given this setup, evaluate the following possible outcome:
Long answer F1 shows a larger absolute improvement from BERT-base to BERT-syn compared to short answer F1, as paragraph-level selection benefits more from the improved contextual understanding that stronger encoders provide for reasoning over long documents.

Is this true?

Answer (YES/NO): NO